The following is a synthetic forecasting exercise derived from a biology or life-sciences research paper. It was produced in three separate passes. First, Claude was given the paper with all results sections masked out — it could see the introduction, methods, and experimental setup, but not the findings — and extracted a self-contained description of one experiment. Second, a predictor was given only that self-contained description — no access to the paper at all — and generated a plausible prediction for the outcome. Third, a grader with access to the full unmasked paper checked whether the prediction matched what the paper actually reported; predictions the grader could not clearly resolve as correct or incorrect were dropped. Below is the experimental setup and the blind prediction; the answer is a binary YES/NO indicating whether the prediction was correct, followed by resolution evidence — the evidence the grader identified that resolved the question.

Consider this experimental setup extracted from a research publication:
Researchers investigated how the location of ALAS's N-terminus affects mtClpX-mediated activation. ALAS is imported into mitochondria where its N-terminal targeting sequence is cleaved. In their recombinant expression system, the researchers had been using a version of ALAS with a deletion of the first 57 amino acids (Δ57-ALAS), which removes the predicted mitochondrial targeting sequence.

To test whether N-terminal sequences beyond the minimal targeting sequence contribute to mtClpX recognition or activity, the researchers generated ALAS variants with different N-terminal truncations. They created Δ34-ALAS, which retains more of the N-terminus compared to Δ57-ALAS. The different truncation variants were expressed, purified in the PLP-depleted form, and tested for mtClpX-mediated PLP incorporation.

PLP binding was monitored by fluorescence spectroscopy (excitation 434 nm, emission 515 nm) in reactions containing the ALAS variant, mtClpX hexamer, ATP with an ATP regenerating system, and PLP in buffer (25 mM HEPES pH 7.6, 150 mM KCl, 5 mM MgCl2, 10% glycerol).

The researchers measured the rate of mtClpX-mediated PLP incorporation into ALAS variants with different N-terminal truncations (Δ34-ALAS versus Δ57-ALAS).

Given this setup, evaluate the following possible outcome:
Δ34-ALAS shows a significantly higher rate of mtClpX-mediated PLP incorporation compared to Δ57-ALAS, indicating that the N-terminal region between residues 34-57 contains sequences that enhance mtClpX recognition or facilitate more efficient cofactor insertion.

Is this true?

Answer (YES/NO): YES